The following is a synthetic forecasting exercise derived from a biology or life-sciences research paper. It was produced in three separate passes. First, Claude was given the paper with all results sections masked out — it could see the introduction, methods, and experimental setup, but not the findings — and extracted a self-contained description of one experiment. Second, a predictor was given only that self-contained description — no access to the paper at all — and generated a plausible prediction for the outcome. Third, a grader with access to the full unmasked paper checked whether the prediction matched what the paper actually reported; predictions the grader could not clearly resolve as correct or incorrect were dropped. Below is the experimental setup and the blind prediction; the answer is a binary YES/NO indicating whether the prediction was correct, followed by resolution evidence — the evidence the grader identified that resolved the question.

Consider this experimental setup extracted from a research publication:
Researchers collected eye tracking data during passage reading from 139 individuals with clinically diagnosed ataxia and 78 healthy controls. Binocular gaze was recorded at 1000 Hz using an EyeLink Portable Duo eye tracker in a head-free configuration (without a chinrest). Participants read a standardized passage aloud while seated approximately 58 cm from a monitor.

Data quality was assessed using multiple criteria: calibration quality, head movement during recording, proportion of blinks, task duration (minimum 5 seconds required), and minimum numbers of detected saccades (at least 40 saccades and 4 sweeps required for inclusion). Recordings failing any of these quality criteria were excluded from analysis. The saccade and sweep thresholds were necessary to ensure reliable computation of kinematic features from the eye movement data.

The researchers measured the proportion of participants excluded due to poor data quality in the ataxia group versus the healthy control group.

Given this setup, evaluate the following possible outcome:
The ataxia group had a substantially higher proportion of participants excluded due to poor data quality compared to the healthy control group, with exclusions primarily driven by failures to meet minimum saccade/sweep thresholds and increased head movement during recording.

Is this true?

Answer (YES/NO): NO